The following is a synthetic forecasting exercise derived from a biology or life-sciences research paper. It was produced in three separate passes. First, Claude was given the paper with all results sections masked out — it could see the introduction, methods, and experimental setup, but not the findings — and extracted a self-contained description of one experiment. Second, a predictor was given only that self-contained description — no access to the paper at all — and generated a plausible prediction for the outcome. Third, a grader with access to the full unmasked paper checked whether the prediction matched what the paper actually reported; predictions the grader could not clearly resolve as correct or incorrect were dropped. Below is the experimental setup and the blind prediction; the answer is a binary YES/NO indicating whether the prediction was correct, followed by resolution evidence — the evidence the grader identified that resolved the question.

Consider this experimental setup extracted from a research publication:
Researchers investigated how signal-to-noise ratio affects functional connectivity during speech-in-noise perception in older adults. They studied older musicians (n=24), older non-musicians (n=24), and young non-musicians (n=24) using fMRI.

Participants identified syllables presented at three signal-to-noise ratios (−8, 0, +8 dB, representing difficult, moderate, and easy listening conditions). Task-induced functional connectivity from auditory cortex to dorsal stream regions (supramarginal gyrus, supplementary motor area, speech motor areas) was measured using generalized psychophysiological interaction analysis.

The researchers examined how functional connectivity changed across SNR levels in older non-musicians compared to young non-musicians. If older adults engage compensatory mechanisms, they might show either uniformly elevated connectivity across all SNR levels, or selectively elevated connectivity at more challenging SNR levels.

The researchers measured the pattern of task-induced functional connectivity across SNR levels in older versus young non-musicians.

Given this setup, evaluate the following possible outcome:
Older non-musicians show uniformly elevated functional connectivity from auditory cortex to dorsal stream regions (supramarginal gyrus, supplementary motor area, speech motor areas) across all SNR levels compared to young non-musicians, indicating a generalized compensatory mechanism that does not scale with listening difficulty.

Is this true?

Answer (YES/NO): YES